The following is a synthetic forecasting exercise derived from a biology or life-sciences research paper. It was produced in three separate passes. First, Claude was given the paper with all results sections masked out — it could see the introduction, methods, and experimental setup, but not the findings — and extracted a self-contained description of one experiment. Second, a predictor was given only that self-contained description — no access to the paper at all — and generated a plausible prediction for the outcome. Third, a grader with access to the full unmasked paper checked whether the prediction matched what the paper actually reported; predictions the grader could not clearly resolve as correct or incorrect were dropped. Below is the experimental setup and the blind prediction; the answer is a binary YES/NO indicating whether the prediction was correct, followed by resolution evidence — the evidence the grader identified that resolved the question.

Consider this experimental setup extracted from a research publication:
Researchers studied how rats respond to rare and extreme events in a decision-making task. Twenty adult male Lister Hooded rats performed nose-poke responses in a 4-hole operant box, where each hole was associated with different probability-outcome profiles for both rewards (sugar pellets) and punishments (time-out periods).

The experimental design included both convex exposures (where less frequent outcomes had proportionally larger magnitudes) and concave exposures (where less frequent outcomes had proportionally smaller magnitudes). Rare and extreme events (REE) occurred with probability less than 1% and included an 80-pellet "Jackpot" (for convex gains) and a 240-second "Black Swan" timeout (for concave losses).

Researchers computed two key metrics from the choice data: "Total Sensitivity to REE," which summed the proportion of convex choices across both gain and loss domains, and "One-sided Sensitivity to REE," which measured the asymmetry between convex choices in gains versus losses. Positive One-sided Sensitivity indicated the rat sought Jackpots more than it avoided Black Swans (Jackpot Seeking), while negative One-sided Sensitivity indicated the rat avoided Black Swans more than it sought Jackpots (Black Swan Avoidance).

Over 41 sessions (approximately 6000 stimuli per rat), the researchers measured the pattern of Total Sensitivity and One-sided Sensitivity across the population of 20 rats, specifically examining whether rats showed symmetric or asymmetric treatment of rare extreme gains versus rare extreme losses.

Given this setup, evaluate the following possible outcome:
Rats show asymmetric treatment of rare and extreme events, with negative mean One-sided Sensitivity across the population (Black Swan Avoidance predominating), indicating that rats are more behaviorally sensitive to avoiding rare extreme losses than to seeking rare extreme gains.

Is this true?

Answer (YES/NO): YES